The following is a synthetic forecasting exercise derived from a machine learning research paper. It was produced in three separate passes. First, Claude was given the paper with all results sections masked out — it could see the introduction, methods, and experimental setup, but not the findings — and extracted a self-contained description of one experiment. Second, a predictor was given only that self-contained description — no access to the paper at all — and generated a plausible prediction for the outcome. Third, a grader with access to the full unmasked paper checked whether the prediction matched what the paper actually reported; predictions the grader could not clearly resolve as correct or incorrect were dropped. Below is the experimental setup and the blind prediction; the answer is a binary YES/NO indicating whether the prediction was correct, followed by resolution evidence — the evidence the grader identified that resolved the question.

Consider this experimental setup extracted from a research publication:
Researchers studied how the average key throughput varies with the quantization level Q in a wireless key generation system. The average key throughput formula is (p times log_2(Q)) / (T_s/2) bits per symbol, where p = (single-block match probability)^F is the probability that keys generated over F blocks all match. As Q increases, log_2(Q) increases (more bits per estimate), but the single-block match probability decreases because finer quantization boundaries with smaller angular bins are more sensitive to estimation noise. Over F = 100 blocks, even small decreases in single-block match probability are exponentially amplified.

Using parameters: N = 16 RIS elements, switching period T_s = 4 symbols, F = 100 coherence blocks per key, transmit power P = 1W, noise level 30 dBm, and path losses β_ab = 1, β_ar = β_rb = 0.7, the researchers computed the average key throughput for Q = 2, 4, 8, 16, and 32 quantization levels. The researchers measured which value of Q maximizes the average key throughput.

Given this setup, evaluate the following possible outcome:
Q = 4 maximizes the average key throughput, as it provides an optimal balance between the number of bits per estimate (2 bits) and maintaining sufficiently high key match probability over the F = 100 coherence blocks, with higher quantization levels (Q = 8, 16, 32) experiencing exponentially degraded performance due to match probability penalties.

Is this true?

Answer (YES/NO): NO